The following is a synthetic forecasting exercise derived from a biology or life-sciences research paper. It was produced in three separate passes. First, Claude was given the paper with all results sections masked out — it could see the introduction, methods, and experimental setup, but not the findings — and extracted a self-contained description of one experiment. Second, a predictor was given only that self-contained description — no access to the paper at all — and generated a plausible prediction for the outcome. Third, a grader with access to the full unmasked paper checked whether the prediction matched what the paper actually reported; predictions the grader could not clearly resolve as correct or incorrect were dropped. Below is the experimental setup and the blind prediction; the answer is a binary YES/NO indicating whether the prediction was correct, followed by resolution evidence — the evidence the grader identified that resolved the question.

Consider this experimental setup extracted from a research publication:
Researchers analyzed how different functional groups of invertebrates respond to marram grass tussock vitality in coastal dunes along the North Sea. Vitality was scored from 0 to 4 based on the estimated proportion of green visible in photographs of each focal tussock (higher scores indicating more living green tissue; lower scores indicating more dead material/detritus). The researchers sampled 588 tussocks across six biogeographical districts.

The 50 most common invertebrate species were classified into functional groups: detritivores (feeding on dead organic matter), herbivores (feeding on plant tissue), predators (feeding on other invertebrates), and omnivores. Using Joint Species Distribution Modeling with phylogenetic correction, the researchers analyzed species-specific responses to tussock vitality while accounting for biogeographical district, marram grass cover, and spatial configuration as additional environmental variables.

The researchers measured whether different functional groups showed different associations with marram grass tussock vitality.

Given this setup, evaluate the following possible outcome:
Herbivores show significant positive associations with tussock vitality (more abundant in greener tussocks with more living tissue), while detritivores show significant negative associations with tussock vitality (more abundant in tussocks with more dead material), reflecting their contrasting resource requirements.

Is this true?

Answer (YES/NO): NO